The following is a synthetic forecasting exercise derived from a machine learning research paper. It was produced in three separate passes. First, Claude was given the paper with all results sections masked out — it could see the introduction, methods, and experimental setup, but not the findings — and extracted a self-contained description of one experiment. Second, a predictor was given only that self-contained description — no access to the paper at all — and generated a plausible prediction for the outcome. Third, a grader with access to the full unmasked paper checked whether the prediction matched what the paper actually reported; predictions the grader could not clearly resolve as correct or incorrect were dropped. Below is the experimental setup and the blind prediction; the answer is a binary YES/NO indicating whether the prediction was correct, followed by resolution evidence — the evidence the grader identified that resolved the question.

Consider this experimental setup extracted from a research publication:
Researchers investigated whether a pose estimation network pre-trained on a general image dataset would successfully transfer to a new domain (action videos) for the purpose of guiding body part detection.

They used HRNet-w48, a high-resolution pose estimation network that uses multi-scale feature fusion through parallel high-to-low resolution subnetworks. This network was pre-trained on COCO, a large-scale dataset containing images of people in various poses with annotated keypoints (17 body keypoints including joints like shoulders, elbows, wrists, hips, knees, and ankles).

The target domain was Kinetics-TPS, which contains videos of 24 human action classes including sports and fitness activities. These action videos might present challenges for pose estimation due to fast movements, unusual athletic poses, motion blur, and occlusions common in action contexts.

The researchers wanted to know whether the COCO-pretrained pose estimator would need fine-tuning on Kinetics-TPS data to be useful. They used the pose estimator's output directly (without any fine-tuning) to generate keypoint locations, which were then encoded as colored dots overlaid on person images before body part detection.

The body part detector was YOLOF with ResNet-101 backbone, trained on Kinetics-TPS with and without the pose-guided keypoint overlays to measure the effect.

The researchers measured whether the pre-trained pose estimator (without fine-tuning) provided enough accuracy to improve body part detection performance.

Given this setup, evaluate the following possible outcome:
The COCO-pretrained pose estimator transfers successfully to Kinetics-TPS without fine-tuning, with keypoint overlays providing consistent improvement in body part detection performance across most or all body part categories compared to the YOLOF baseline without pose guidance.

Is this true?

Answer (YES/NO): YES